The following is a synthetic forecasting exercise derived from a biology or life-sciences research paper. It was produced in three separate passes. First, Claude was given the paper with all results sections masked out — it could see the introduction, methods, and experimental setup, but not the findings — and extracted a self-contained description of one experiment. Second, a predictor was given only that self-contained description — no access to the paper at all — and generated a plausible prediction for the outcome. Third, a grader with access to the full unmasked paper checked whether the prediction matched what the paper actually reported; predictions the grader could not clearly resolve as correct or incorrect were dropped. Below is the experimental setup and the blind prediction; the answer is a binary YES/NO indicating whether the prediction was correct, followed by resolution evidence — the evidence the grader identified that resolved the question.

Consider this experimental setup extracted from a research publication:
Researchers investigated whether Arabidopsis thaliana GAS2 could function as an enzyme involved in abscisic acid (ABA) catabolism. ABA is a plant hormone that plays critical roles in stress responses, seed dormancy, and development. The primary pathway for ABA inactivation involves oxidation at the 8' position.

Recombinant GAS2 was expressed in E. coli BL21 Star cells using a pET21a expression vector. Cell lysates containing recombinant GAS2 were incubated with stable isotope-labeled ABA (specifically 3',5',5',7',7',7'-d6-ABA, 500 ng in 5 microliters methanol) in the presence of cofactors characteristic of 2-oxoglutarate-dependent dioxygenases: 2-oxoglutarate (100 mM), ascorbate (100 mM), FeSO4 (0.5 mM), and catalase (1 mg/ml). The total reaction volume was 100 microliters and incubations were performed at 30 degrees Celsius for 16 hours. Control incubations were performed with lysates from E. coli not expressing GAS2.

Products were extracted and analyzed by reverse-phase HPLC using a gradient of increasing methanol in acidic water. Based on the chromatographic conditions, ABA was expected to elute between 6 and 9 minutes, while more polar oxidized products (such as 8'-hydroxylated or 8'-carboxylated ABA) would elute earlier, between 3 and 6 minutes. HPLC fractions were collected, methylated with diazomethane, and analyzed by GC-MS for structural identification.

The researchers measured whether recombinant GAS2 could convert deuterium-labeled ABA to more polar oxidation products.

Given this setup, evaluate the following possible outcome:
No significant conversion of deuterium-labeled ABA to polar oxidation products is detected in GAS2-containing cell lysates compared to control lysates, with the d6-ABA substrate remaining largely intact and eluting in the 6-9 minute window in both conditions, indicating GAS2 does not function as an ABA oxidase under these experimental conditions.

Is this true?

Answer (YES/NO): NO